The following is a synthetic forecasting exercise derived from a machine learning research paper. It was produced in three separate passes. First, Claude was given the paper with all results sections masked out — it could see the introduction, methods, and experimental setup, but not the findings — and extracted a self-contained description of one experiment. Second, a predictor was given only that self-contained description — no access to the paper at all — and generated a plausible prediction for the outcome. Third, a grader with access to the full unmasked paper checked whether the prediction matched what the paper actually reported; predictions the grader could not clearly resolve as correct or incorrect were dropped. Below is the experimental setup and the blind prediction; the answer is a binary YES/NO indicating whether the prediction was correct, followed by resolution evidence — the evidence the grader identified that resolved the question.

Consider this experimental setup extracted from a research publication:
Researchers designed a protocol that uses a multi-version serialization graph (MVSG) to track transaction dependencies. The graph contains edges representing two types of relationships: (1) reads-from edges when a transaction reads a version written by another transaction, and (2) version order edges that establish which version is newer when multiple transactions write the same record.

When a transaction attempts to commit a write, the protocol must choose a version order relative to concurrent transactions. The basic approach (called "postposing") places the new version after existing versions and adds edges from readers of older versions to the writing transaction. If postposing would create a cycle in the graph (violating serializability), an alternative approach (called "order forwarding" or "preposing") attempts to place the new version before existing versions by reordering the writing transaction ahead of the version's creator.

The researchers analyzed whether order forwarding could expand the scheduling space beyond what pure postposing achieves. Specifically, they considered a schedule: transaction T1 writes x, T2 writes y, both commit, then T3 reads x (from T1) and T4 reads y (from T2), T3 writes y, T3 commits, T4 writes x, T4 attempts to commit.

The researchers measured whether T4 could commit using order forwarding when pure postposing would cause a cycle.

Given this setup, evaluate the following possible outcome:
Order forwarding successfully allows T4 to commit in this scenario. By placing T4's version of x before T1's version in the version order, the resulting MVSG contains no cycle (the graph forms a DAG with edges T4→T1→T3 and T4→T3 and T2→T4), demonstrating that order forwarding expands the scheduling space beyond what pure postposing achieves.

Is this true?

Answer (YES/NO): YES